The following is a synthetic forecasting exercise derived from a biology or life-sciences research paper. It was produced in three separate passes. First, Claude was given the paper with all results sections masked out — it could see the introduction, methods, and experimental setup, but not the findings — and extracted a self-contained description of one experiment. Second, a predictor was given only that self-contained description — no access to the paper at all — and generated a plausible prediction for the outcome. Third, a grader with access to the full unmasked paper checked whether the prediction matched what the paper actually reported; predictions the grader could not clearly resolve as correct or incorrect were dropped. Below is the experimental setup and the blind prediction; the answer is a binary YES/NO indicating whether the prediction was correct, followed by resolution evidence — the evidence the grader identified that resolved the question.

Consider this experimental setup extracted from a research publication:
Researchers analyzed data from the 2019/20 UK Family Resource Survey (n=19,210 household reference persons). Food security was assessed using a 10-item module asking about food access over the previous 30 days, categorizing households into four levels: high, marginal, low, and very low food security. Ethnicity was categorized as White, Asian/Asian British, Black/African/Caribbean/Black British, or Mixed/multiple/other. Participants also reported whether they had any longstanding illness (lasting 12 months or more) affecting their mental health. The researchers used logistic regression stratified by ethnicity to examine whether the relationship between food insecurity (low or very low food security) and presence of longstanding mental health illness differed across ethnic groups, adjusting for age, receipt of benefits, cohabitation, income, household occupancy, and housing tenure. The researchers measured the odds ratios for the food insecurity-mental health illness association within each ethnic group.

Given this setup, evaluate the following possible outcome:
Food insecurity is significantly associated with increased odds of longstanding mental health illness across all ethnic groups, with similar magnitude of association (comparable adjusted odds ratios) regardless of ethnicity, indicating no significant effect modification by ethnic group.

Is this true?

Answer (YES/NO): NO